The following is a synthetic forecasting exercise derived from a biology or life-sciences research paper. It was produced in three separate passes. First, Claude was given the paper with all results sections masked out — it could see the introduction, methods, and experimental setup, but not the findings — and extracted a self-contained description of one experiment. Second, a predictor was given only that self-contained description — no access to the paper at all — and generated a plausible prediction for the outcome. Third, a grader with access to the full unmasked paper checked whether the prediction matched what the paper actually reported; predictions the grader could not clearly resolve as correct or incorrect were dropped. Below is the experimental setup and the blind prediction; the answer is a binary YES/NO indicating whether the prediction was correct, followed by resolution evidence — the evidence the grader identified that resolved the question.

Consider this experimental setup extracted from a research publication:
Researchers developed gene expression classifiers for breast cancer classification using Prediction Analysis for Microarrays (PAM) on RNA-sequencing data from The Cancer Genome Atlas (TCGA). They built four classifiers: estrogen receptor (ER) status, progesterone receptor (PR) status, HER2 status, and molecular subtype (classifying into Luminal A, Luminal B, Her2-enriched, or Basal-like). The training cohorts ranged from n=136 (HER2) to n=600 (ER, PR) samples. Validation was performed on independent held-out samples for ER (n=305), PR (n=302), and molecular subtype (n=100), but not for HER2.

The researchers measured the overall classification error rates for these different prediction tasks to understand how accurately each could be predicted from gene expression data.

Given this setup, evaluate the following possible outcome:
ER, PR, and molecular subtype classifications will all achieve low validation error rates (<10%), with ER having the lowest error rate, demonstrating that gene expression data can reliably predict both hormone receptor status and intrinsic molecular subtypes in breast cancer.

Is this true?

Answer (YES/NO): NO